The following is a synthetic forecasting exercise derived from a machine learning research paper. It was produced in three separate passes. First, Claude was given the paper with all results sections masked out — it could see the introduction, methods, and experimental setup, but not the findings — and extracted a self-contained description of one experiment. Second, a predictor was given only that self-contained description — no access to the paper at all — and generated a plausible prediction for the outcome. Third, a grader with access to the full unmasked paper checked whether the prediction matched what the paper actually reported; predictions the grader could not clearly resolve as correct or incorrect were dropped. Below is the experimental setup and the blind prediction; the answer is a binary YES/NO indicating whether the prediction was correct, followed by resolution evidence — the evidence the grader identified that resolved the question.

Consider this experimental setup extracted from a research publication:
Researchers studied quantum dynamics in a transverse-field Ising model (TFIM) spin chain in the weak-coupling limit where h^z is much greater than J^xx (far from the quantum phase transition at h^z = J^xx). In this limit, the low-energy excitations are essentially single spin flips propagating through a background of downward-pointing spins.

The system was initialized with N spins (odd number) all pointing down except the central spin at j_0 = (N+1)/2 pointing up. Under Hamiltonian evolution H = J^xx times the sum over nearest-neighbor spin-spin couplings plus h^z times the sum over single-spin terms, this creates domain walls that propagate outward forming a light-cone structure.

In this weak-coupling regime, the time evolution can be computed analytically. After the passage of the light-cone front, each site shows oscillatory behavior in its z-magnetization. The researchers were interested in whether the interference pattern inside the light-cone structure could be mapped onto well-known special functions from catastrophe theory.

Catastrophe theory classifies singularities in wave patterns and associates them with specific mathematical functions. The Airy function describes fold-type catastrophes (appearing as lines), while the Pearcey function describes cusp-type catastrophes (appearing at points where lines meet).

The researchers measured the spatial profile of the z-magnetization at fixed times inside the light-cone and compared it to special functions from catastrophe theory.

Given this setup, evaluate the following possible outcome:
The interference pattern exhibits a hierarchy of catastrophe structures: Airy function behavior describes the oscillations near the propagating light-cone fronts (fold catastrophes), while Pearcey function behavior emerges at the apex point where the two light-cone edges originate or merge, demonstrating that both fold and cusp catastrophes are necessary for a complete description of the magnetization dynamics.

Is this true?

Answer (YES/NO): NO